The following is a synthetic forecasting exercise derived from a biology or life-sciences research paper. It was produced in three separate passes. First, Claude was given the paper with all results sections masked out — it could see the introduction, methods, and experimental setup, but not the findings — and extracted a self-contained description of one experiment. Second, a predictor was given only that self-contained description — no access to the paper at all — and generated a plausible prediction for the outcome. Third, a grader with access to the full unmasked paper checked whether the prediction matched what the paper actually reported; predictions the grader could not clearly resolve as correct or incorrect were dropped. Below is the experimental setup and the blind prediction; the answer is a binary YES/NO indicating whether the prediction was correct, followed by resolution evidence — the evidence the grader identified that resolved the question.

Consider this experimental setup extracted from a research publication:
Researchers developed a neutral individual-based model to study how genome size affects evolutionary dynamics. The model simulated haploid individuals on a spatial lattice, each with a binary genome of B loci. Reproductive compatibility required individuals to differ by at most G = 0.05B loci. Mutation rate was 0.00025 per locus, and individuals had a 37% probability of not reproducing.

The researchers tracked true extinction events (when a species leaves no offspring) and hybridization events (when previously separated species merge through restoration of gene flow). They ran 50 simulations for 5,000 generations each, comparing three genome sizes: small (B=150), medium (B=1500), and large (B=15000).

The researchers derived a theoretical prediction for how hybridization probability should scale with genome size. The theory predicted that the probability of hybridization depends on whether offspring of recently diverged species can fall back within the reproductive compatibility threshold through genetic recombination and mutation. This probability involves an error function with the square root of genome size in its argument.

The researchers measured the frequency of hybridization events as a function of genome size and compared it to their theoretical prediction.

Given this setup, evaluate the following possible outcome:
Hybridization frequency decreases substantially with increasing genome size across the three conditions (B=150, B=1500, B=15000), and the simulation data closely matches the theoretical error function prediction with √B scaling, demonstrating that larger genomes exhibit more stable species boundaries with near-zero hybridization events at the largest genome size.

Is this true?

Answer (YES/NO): YES